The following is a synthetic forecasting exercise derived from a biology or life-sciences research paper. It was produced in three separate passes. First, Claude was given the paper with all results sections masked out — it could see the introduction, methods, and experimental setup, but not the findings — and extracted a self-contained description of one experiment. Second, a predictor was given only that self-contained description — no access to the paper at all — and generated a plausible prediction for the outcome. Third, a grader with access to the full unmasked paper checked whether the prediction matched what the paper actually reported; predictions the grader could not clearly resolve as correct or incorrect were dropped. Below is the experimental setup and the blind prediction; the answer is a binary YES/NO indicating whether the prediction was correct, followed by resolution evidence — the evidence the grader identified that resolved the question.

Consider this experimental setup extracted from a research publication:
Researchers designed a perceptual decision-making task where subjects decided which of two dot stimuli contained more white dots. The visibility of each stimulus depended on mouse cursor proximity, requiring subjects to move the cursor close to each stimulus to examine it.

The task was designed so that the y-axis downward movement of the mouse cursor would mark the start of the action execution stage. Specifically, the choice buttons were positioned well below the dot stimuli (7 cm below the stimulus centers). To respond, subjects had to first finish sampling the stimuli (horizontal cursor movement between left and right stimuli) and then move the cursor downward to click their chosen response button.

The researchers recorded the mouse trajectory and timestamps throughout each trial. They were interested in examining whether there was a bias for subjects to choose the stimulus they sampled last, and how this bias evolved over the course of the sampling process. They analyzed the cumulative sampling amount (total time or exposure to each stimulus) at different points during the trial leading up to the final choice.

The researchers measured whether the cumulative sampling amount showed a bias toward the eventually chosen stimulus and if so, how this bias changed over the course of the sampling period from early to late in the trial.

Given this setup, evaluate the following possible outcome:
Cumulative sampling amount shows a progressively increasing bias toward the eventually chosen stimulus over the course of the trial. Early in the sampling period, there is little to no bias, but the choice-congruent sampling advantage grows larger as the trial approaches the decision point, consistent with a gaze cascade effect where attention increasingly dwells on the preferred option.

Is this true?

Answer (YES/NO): YES